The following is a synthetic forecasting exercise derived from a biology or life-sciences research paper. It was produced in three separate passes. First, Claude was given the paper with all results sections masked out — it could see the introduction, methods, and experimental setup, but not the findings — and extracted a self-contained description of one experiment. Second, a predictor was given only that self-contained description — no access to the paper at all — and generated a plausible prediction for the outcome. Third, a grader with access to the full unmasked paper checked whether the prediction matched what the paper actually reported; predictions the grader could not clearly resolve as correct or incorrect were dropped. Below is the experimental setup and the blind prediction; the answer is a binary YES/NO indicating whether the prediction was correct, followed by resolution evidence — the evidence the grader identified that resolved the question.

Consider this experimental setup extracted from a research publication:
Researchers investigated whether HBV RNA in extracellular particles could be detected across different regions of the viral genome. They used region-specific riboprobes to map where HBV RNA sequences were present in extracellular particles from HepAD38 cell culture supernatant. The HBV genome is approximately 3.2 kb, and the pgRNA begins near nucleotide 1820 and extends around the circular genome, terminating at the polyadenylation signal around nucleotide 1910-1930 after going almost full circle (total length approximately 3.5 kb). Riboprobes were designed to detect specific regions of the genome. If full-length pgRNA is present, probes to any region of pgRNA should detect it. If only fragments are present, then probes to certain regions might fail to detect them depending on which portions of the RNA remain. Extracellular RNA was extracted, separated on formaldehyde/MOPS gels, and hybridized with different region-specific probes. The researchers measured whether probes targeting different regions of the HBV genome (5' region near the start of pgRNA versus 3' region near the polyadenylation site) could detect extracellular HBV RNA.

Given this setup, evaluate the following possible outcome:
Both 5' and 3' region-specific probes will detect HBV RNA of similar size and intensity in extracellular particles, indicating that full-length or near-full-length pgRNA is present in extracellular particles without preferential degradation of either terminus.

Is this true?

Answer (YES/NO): NO